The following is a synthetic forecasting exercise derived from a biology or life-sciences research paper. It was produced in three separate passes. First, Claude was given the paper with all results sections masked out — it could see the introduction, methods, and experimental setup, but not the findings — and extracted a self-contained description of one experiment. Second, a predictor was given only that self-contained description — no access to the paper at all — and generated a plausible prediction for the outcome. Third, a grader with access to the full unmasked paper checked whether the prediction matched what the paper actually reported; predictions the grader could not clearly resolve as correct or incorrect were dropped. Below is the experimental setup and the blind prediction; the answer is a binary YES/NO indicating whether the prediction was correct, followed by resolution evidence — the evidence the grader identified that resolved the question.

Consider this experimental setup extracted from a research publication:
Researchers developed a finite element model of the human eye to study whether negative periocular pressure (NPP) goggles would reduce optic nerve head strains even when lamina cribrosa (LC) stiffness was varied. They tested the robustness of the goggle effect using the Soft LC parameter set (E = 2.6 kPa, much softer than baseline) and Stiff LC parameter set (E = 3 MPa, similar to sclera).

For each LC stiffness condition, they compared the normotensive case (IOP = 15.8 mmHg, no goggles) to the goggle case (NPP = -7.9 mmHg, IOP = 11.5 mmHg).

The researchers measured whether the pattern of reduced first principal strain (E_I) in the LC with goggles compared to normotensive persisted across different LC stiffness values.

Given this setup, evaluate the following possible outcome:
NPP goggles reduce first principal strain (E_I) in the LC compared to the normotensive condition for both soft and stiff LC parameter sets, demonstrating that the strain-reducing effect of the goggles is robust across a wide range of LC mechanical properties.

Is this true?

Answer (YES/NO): YES